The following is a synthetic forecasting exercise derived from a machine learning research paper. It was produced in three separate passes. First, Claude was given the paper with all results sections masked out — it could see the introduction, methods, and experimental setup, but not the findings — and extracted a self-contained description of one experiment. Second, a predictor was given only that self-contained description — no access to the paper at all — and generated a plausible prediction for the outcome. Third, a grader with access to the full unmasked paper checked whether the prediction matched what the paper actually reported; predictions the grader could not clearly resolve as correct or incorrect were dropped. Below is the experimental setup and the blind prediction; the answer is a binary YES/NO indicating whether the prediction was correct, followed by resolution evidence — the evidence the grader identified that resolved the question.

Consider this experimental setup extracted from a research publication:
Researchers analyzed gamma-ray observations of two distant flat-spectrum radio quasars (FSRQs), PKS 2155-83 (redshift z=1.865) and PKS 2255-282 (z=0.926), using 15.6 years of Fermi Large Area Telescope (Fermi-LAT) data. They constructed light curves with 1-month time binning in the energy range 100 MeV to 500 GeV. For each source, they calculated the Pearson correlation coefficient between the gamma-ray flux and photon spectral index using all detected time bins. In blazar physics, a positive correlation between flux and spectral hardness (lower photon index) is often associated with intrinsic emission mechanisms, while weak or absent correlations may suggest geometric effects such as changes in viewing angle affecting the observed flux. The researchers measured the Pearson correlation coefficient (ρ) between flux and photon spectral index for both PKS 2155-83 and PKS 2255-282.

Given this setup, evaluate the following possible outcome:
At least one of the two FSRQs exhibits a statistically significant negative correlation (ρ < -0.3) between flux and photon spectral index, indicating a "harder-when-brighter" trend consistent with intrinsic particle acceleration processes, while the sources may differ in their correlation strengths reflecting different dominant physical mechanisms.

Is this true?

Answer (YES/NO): NO